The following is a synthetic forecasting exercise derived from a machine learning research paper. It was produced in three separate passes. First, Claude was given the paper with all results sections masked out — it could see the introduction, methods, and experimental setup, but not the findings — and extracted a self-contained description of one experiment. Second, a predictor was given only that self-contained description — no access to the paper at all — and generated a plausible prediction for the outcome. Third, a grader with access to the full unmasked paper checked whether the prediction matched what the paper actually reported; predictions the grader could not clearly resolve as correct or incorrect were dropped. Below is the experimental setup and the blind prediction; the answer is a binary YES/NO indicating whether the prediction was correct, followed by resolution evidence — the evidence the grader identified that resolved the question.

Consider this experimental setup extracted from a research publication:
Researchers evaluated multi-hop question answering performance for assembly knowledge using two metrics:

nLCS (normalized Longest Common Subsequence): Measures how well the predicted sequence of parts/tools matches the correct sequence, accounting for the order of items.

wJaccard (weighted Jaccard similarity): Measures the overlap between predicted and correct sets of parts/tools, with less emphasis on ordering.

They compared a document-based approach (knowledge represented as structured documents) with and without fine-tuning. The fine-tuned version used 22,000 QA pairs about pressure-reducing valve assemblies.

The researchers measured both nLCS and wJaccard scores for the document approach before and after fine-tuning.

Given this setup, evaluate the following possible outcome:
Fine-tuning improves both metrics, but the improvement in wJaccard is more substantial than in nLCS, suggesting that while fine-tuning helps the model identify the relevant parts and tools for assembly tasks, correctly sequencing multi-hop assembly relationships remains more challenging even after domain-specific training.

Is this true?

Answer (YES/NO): YES